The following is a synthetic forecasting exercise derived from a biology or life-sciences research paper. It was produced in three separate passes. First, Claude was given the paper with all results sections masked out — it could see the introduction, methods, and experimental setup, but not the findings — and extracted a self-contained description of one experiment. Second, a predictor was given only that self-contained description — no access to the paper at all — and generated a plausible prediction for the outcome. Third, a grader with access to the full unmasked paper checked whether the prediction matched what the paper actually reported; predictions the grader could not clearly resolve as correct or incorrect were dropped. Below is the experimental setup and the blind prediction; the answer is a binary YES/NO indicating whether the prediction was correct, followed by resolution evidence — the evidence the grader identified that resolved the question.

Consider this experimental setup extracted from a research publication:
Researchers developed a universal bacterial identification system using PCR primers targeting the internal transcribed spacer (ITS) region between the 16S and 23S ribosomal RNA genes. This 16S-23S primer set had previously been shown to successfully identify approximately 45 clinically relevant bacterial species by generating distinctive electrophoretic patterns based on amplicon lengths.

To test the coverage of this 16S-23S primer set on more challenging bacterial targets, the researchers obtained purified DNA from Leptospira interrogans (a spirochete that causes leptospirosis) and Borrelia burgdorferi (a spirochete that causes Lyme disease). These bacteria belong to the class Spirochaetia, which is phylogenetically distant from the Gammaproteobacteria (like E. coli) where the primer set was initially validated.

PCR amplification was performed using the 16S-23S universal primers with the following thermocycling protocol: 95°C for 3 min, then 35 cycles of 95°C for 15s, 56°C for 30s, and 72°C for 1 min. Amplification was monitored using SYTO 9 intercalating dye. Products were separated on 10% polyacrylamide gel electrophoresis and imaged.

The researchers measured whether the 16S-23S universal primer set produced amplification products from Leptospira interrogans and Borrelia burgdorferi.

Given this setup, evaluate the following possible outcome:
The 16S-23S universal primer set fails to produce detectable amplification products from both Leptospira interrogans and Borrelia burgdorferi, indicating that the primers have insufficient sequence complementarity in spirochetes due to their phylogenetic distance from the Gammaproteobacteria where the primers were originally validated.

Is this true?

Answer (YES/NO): NO